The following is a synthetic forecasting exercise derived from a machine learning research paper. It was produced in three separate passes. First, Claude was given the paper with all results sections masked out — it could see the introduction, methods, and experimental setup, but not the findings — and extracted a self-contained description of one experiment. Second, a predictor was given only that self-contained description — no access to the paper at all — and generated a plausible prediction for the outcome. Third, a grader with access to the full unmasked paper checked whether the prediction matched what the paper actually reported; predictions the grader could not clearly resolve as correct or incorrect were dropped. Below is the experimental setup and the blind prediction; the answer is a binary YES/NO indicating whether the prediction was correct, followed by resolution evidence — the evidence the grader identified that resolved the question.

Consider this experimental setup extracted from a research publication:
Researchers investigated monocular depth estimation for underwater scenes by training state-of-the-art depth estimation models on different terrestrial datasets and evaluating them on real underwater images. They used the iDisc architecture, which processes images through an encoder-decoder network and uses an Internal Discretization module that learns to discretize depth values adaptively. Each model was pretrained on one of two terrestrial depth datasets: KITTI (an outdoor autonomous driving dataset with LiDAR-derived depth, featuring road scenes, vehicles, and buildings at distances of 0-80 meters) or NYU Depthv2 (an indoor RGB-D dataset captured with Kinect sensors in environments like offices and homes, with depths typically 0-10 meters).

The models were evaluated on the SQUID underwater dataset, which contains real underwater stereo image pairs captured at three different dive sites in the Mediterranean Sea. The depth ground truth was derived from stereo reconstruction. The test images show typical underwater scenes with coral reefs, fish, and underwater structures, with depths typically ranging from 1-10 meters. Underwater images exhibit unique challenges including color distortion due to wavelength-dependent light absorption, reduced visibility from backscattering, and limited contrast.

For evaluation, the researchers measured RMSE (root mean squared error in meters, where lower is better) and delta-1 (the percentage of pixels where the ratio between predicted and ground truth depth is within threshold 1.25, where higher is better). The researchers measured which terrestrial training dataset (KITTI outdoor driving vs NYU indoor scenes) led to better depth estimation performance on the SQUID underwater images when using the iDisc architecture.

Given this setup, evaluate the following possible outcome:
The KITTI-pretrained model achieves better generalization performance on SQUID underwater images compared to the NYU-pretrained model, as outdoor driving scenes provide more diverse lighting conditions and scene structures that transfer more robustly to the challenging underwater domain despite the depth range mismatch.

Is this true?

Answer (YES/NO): YES